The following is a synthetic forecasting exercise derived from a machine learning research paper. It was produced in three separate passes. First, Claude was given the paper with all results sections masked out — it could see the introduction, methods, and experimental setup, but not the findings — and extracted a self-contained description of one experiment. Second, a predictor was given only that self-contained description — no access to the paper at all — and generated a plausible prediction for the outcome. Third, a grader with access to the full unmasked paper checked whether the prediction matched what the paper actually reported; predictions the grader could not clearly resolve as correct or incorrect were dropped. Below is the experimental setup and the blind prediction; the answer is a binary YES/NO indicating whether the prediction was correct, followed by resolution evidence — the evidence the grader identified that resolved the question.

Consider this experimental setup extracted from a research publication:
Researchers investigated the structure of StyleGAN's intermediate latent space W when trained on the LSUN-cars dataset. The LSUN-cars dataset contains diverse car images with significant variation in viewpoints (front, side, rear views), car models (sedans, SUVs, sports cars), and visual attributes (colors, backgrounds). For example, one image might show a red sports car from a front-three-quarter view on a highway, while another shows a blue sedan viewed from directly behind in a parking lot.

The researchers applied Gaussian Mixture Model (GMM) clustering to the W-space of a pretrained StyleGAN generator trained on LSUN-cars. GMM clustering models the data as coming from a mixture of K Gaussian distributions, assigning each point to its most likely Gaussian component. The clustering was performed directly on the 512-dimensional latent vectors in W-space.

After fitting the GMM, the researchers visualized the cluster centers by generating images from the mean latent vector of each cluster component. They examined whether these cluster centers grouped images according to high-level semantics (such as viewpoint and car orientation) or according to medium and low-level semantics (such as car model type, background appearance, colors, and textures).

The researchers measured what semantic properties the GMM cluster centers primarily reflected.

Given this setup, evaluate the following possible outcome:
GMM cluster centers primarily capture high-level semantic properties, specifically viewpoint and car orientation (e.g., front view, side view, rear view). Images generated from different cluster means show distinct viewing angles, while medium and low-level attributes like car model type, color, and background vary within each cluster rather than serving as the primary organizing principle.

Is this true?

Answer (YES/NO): YES